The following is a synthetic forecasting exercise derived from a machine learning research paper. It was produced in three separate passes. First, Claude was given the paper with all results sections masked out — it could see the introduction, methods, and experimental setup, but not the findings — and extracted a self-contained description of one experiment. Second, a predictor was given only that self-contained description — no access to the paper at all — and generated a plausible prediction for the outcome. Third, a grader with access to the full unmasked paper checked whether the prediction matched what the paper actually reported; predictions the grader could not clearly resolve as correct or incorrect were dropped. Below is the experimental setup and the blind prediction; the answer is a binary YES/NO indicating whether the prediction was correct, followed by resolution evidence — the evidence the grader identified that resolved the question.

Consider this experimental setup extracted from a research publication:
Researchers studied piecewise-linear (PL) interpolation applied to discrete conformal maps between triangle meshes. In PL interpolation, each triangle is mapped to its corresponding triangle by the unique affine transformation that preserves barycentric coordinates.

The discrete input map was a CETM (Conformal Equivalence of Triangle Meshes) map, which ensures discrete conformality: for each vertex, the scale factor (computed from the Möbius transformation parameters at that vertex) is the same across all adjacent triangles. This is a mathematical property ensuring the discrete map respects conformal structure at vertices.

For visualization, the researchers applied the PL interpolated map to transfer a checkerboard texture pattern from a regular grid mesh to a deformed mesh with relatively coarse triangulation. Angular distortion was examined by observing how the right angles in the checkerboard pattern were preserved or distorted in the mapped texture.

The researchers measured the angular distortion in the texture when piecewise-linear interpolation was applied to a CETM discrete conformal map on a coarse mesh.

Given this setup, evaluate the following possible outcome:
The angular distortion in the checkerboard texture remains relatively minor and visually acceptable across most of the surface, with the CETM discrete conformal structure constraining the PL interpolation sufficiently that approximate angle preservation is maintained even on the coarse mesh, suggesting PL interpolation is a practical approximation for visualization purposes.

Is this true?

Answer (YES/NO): NO